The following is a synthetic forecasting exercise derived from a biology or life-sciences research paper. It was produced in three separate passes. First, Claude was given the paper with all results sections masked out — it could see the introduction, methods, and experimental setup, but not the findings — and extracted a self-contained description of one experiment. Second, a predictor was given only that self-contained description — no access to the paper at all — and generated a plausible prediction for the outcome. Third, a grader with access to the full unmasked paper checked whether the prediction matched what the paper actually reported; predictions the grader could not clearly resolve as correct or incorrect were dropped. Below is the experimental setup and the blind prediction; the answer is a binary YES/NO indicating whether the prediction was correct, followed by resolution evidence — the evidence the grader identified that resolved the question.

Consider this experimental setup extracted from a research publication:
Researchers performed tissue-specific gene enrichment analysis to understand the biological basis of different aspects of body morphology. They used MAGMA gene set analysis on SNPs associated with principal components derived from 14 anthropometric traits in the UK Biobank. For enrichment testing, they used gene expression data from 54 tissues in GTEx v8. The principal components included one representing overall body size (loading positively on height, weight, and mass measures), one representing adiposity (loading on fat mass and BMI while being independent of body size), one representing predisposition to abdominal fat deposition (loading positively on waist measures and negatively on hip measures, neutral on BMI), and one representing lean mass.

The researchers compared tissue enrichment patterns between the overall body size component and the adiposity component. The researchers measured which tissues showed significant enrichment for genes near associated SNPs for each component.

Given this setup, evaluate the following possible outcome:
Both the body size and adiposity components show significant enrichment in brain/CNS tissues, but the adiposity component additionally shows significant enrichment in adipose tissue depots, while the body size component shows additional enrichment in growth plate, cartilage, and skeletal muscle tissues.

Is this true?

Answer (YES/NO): NO